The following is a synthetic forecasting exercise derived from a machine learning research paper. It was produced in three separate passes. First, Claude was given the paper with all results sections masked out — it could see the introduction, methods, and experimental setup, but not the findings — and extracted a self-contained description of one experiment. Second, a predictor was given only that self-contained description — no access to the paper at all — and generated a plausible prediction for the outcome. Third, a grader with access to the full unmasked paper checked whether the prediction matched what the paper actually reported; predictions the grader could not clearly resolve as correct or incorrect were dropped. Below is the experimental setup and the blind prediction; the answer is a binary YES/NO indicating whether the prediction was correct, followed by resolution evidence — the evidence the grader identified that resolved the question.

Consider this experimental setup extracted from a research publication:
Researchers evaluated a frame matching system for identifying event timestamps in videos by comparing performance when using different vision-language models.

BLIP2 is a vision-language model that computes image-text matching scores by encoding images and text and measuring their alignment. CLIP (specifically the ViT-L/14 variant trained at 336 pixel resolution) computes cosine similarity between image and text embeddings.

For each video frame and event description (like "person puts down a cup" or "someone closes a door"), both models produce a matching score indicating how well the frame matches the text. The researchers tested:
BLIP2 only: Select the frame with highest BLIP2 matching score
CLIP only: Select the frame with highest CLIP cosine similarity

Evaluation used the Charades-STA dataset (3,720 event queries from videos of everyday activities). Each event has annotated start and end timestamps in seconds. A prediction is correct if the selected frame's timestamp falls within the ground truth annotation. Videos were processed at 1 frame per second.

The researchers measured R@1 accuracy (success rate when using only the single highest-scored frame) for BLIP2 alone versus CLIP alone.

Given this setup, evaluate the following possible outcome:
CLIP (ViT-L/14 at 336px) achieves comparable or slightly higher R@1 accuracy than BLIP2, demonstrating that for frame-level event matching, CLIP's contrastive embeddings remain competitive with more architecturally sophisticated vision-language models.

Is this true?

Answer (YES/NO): YES